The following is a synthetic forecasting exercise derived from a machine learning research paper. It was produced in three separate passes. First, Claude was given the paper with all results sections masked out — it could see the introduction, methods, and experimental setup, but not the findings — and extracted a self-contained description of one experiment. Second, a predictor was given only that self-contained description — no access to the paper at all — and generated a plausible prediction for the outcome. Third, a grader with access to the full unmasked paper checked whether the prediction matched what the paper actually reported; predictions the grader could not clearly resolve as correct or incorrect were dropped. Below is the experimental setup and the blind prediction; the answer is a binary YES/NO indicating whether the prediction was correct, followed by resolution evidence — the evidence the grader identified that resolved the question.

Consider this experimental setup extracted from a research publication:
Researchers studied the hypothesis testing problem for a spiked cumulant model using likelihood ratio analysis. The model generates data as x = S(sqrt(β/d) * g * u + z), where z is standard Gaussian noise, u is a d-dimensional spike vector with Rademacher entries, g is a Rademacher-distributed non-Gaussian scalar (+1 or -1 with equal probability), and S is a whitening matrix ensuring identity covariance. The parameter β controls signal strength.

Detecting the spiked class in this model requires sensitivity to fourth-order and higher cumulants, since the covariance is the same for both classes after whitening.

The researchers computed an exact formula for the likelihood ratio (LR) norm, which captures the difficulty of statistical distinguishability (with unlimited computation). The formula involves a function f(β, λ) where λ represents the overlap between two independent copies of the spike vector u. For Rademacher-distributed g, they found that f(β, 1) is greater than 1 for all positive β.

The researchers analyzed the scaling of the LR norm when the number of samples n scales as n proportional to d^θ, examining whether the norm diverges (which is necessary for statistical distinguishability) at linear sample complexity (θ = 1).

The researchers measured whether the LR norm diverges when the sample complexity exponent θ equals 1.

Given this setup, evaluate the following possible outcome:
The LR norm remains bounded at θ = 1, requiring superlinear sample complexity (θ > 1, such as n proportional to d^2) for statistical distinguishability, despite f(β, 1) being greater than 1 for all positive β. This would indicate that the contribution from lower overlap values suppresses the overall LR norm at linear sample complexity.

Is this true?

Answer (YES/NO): NO